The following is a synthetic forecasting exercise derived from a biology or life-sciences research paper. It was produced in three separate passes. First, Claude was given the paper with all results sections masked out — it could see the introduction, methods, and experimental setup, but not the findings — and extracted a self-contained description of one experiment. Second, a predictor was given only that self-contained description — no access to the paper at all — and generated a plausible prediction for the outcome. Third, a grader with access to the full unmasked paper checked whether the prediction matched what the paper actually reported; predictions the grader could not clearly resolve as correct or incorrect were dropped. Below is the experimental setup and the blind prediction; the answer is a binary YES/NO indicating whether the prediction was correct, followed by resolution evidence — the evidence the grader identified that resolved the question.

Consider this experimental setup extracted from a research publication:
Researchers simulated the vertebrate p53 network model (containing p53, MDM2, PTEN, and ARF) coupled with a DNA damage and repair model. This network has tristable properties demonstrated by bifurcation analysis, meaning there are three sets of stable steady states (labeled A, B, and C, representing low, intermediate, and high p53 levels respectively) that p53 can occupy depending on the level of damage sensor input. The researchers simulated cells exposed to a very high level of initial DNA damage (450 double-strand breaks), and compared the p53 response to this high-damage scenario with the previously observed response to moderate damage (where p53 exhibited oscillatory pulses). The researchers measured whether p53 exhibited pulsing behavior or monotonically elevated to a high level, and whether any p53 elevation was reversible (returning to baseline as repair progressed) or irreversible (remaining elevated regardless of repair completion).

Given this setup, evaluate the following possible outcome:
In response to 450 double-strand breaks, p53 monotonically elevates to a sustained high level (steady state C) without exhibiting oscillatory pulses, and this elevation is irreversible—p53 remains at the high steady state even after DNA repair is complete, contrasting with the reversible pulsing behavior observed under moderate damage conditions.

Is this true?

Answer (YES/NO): YES